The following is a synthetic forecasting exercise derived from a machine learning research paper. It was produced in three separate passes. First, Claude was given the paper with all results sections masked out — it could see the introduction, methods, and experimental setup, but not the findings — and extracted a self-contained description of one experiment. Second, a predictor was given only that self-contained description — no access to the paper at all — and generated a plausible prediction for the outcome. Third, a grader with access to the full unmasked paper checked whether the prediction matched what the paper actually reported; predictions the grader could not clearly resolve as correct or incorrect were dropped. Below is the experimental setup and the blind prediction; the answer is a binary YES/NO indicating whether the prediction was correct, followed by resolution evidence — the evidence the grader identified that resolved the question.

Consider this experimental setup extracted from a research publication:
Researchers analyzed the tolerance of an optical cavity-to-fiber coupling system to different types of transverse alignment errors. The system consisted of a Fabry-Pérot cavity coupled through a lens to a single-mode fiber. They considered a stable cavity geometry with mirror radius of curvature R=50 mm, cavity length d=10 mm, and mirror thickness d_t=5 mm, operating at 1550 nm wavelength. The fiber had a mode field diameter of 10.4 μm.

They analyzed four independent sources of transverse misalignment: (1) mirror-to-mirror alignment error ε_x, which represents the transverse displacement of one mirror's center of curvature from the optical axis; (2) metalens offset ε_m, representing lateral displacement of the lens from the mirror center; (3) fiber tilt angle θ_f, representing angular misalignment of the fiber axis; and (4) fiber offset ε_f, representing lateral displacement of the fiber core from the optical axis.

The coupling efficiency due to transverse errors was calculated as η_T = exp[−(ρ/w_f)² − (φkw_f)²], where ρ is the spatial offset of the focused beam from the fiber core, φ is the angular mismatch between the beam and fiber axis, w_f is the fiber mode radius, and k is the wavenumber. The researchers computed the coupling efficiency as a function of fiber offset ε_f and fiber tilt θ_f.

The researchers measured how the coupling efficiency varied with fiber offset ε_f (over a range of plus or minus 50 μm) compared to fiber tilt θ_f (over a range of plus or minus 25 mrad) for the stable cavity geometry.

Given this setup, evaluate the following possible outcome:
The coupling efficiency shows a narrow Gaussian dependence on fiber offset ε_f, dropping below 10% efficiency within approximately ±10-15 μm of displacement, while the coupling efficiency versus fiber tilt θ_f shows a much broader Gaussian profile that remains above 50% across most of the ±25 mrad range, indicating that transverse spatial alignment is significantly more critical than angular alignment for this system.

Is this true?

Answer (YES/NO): NO